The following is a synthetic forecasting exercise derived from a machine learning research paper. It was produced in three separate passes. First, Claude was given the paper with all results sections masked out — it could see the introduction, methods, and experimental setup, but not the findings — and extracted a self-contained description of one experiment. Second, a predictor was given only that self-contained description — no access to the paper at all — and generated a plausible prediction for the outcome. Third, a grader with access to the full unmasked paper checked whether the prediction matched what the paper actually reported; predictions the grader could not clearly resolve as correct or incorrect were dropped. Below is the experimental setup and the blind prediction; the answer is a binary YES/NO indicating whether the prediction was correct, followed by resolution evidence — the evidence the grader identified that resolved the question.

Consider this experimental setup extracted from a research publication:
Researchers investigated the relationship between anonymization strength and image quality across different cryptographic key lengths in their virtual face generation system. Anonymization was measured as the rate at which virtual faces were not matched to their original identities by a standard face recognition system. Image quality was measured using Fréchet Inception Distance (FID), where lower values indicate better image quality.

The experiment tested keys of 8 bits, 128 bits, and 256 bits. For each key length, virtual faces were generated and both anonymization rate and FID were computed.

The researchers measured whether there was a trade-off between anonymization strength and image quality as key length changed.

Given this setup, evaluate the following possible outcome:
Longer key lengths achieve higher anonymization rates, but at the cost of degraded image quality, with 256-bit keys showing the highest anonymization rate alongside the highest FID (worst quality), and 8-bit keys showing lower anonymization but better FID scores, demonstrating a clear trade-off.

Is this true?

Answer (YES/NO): NO